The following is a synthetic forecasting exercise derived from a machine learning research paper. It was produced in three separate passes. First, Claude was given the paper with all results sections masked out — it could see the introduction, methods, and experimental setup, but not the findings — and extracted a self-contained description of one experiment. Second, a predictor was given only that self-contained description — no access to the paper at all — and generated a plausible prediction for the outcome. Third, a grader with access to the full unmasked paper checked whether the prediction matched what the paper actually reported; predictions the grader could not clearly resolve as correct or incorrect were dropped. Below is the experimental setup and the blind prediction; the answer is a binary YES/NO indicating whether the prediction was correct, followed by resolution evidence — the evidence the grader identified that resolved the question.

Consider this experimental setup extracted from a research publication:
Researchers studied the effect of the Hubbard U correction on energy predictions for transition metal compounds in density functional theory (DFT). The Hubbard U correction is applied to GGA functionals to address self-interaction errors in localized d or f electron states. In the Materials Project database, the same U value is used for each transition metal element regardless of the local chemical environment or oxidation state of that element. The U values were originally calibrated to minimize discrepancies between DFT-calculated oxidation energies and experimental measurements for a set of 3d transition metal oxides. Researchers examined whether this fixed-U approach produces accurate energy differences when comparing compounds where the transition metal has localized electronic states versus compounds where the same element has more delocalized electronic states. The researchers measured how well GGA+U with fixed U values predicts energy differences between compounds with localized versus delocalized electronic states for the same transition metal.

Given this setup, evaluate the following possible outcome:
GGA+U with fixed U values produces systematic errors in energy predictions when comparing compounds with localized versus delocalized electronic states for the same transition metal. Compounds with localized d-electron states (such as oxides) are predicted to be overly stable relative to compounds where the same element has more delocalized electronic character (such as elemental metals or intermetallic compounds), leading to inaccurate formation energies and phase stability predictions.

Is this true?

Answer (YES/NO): NO